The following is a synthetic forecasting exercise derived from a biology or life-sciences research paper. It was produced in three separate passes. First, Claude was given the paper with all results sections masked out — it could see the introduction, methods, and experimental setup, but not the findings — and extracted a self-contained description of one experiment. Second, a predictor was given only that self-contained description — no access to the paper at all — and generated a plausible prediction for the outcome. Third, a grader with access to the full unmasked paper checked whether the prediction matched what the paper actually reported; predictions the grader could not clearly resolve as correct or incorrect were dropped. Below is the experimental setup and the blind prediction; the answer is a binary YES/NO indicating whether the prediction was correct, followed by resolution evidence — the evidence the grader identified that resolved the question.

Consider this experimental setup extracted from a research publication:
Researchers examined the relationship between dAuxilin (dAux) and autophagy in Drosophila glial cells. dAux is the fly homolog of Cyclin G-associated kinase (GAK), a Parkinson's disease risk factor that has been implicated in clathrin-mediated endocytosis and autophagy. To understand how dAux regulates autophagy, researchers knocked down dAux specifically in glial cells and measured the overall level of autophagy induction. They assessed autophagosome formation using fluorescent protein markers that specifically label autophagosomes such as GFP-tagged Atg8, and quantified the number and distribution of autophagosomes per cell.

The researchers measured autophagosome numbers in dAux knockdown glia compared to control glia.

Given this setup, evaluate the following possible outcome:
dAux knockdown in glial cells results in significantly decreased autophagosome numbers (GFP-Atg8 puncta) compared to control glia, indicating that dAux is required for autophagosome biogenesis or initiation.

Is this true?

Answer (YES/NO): NO